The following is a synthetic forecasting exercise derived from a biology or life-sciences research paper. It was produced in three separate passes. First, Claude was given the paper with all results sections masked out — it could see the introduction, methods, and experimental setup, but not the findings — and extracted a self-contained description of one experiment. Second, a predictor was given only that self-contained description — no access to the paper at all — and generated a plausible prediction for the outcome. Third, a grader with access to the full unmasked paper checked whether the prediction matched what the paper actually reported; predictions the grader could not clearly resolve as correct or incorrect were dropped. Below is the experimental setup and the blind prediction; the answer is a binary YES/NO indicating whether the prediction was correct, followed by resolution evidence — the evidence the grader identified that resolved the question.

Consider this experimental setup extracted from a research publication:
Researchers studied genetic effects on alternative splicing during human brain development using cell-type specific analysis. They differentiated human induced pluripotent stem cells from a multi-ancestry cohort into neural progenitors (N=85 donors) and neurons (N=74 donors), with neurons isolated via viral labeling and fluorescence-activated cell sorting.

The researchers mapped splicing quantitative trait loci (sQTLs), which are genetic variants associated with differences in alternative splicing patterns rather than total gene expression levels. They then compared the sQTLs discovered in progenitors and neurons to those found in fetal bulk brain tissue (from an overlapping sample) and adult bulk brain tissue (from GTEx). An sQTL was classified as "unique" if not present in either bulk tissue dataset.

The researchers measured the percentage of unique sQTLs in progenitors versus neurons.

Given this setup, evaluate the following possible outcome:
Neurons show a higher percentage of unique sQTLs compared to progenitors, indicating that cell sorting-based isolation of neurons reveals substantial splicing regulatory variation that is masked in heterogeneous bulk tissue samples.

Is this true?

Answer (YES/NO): NO